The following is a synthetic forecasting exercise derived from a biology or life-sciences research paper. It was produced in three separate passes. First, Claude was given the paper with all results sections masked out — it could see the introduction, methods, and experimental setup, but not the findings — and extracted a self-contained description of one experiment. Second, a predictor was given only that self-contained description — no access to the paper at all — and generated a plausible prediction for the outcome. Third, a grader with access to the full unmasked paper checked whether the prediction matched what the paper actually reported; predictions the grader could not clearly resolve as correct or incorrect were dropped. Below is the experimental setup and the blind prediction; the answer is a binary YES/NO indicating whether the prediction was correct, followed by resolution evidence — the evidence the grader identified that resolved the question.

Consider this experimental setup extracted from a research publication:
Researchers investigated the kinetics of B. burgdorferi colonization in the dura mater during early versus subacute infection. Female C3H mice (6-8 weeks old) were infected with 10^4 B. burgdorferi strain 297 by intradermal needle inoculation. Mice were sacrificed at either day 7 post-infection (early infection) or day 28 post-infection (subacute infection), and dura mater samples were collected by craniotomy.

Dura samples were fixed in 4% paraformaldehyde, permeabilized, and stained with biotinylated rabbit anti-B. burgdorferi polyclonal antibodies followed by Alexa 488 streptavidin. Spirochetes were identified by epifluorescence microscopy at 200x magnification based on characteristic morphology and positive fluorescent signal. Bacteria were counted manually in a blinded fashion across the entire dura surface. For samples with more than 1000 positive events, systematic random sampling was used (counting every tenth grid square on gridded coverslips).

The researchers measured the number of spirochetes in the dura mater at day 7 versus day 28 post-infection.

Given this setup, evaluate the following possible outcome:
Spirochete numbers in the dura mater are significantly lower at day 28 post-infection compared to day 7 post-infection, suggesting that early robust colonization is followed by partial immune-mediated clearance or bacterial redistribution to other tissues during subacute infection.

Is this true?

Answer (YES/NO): YES